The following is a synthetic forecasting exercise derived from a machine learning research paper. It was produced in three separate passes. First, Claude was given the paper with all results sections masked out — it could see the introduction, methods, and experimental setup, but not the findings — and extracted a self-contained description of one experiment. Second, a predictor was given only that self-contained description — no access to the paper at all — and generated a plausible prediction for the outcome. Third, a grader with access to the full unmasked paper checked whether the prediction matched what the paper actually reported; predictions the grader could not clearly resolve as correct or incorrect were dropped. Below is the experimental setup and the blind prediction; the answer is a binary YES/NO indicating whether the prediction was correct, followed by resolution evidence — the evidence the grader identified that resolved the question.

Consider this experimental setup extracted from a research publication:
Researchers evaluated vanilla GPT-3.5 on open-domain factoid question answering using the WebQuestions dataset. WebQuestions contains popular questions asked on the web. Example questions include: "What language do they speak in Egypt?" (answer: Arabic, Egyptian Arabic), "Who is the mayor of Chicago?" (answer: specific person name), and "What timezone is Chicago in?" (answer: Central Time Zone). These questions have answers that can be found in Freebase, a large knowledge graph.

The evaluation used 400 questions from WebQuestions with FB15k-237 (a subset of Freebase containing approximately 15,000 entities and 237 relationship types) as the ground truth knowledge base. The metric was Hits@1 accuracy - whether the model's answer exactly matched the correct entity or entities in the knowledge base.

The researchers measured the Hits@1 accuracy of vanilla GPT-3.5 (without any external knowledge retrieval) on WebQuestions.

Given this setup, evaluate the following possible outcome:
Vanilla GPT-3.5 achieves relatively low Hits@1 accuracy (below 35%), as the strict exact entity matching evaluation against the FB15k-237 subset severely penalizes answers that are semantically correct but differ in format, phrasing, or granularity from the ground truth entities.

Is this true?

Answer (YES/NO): NO